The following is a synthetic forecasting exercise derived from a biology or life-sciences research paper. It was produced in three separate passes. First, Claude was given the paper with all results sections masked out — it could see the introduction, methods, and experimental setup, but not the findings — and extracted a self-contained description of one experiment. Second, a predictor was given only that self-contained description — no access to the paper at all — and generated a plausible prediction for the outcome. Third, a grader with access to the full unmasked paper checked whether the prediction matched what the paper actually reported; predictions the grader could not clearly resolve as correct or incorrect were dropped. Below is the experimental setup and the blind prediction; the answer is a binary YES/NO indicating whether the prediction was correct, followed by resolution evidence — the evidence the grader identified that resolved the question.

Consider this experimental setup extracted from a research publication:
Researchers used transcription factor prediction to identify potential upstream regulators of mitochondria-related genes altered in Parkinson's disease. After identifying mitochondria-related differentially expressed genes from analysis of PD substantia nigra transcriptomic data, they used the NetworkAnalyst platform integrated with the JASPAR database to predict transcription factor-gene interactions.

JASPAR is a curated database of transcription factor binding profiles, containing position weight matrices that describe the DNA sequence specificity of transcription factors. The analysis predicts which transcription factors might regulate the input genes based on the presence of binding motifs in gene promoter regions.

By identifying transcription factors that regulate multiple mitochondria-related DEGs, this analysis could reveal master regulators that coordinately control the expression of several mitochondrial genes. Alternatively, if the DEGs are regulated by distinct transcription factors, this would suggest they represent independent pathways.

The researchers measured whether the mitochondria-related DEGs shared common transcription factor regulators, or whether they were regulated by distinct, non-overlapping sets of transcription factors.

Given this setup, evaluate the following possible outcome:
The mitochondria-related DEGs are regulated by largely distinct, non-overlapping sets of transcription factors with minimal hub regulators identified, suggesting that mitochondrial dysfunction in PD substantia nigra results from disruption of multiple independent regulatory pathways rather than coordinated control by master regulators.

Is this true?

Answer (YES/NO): NO